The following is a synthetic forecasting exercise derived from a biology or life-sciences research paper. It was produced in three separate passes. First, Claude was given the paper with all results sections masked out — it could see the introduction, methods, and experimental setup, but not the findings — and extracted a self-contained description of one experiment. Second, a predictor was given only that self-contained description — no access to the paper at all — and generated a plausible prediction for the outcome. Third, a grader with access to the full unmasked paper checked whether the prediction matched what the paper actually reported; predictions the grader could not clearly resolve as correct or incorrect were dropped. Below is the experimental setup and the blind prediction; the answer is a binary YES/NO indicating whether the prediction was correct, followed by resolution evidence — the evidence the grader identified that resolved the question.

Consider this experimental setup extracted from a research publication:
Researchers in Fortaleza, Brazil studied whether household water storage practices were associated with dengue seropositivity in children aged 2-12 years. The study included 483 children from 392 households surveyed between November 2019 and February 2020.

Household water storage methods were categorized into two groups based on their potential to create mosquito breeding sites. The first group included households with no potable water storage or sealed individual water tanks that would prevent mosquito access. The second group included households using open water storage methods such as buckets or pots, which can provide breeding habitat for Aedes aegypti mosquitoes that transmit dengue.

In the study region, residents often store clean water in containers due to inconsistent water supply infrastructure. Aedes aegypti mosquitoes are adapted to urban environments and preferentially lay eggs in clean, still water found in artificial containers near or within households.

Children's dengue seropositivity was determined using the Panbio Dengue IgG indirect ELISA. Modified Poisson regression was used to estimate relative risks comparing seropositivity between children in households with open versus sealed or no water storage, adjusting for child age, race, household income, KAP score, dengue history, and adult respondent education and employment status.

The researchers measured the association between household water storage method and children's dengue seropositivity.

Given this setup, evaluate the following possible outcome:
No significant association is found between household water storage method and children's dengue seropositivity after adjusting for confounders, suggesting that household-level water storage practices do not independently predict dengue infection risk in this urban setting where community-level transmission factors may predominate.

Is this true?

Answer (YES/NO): NO